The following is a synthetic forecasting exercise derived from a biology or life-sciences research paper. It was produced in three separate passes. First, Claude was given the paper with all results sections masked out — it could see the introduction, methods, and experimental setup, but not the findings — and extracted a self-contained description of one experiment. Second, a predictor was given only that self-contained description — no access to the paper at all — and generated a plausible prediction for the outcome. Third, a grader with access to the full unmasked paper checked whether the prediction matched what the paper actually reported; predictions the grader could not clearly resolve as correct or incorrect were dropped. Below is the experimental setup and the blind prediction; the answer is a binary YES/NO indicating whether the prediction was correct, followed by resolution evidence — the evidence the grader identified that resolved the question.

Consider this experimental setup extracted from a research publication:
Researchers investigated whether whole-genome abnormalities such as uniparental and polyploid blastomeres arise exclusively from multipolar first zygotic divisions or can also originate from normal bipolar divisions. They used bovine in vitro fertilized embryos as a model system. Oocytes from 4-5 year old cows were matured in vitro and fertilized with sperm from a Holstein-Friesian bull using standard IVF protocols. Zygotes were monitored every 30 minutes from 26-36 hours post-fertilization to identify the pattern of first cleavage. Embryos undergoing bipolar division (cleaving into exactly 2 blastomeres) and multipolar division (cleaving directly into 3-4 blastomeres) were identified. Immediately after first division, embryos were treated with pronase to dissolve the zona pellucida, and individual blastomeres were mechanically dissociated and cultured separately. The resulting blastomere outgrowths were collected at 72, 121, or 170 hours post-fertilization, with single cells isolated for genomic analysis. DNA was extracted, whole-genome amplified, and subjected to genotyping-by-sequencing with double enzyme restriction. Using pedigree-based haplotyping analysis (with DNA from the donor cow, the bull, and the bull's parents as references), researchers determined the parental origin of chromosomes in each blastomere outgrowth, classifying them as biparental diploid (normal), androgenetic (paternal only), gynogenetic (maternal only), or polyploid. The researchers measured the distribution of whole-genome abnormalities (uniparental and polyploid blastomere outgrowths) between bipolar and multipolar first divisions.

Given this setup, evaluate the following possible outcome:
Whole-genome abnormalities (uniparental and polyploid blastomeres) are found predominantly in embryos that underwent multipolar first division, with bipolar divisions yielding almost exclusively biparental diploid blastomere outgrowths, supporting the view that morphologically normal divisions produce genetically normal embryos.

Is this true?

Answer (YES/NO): NO